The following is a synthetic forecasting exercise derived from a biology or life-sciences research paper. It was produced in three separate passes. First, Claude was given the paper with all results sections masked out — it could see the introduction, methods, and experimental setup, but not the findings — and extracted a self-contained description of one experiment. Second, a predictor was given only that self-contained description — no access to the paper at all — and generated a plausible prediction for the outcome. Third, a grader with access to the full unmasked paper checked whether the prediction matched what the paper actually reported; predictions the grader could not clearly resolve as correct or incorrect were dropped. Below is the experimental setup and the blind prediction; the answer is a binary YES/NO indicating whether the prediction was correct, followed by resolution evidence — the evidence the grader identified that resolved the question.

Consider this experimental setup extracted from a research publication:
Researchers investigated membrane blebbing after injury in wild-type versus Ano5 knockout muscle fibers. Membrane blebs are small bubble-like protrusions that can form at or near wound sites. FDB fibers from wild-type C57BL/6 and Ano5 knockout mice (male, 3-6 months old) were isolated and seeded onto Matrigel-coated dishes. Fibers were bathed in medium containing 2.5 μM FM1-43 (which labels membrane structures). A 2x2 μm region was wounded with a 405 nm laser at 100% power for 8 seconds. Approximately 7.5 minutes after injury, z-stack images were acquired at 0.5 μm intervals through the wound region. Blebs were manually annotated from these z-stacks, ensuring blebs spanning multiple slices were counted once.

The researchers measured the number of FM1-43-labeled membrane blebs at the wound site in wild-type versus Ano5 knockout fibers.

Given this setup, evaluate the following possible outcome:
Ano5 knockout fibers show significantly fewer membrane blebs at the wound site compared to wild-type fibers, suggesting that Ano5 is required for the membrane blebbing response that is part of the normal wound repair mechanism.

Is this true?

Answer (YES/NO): NO